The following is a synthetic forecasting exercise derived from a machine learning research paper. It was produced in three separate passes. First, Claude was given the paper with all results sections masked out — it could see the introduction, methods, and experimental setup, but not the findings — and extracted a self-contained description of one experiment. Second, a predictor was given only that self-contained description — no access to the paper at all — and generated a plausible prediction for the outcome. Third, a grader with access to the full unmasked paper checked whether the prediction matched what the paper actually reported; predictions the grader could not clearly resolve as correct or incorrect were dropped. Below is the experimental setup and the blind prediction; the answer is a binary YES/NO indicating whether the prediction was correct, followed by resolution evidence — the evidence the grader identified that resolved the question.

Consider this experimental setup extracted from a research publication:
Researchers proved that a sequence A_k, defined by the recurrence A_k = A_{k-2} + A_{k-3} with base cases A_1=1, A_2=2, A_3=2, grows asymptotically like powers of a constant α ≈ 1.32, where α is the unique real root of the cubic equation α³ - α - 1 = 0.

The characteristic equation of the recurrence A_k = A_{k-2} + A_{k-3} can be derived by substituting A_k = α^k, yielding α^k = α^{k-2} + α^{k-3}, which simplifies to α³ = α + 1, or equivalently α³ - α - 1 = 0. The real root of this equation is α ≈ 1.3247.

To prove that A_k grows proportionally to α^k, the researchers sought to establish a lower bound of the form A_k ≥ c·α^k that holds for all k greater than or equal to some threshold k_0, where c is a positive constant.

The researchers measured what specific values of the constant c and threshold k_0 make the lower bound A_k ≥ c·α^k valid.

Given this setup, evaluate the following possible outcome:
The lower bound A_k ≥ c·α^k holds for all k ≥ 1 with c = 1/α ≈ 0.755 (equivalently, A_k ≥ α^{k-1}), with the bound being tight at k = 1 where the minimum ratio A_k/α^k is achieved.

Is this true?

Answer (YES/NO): NO